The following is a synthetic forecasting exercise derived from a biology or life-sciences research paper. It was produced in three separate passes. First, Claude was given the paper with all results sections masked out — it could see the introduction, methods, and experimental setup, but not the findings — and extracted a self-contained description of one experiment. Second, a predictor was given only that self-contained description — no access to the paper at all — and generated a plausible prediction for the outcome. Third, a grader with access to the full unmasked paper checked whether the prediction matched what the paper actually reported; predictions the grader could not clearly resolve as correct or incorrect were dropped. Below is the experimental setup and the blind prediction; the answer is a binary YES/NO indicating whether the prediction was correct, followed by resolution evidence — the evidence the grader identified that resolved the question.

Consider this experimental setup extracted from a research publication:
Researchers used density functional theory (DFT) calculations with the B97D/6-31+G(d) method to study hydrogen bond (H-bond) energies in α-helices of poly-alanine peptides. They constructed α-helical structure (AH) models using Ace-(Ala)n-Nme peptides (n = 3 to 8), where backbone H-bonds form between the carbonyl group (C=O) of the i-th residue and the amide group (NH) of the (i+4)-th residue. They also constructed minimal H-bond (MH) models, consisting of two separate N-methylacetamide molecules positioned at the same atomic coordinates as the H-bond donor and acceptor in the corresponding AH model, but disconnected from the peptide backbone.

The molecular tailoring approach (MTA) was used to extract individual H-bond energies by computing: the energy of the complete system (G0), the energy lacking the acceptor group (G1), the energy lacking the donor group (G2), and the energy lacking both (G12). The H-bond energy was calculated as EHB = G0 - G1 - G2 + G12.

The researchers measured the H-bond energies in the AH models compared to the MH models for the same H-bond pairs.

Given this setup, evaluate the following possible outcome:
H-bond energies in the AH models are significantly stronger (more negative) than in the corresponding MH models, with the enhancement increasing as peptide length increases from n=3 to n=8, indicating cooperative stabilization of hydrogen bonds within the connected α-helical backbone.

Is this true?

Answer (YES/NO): NO